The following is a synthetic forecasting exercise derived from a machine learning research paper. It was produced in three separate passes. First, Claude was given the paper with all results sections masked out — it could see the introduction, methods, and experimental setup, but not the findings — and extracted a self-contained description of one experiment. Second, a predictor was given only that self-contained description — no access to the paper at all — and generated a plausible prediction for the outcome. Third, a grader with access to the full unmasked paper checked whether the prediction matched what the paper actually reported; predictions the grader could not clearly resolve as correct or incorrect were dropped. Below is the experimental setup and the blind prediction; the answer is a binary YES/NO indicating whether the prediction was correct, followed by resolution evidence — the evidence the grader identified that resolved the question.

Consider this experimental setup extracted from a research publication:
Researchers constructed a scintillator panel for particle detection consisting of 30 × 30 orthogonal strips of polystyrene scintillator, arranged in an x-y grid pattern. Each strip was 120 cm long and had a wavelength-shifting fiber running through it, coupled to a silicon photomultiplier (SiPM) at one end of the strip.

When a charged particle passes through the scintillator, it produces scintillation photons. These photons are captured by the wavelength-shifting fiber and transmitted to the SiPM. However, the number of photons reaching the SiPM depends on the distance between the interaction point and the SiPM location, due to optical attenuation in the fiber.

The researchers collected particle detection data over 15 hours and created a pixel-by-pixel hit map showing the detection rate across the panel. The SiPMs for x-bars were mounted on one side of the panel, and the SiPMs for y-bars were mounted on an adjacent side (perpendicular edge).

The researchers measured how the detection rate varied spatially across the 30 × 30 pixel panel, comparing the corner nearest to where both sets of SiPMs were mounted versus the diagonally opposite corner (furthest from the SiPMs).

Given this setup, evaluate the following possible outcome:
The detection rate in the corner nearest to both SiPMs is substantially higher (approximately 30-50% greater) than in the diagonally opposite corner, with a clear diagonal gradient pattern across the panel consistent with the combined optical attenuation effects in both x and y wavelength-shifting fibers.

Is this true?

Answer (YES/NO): NO